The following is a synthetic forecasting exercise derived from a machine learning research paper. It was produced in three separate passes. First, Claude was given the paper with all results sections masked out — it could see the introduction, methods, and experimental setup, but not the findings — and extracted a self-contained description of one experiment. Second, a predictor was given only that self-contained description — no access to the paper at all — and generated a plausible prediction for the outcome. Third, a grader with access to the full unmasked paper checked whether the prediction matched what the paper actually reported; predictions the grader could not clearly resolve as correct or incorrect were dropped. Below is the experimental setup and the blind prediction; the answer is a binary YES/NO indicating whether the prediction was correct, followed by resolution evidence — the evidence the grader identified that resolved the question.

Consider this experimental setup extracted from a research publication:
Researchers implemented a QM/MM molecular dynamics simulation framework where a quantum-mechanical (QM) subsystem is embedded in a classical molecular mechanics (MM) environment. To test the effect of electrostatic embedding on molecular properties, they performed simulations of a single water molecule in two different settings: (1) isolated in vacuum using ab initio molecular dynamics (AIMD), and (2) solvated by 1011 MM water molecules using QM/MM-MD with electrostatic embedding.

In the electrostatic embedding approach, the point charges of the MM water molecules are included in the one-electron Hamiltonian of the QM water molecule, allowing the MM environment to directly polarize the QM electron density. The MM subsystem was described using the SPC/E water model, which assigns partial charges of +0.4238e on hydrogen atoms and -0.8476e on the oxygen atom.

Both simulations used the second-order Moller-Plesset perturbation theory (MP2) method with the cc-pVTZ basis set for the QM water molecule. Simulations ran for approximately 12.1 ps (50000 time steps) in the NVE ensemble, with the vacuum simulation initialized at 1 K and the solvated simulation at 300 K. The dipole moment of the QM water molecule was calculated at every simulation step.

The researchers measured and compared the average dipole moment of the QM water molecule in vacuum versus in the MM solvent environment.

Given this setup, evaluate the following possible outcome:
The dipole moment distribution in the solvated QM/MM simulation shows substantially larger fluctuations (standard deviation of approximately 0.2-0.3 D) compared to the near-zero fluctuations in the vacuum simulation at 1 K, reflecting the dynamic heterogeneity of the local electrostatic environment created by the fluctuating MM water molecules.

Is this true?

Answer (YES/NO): NO